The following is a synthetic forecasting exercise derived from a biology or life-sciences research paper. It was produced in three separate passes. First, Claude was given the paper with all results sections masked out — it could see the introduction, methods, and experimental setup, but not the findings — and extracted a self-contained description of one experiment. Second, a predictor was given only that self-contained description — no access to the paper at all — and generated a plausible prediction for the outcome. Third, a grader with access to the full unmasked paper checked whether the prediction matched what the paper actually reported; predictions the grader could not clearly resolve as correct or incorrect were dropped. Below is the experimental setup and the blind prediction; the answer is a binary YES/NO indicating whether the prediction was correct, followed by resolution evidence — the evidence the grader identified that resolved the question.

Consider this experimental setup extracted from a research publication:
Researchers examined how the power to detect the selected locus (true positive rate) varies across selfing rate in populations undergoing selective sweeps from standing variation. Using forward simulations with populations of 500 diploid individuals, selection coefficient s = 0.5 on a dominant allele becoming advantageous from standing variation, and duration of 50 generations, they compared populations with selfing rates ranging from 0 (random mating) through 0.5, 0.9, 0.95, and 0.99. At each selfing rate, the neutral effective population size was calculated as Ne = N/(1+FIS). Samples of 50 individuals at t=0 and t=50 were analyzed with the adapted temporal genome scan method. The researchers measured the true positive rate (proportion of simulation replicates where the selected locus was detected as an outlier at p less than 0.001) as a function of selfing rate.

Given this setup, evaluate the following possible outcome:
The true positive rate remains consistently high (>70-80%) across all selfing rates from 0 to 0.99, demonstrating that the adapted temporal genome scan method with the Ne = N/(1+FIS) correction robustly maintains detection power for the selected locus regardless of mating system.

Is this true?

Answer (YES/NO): NO